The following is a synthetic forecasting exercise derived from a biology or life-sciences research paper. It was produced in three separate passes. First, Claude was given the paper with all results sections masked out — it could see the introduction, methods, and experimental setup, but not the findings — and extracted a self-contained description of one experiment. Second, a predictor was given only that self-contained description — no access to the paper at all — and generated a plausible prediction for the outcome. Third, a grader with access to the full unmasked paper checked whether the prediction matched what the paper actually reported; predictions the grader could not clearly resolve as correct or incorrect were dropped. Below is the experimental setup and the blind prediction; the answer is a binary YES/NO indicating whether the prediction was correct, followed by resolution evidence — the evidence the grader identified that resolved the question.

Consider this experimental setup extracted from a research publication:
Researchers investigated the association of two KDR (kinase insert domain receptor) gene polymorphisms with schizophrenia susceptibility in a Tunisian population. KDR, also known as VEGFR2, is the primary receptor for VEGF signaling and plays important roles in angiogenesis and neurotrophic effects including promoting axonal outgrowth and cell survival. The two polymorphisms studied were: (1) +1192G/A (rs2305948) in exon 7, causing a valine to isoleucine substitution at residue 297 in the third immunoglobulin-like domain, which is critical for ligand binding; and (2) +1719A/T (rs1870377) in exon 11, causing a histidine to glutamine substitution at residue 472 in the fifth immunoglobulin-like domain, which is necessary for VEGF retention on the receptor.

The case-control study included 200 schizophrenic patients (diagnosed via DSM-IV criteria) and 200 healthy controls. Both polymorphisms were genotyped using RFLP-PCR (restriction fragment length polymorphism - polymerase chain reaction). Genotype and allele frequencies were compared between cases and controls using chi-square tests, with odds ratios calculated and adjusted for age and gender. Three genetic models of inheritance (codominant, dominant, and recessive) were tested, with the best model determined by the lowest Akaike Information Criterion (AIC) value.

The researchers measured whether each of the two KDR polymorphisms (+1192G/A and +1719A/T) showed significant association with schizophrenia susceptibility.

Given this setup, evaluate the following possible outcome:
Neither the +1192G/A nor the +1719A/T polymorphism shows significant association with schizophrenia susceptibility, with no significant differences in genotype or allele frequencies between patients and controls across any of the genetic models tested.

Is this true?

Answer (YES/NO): NO